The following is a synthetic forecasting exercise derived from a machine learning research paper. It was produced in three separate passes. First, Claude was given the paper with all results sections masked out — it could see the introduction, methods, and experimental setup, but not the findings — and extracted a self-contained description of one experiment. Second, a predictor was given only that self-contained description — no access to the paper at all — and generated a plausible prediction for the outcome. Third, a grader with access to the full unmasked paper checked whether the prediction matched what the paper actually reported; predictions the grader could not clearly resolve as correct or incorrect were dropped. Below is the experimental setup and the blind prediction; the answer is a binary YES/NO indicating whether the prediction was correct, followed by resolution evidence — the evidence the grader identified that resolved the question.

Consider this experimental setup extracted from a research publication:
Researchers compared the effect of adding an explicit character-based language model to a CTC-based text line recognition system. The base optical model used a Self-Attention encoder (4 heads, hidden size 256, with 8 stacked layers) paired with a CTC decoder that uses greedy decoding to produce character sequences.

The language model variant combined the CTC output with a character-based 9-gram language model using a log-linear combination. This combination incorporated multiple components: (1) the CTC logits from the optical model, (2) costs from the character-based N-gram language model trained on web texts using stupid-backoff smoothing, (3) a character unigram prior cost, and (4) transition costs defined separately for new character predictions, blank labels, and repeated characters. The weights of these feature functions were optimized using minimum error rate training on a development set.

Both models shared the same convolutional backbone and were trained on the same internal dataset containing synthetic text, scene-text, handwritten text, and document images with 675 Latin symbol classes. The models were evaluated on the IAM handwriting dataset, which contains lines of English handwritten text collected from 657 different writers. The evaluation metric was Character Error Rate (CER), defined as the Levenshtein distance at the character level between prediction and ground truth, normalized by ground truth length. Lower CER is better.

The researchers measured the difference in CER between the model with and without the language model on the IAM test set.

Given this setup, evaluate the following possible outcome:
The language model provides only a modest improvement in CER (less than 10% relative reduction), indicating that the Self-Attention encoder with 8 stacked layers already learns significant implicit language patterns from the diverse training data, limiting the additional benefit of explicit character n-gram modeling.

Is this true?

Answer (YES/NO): NO